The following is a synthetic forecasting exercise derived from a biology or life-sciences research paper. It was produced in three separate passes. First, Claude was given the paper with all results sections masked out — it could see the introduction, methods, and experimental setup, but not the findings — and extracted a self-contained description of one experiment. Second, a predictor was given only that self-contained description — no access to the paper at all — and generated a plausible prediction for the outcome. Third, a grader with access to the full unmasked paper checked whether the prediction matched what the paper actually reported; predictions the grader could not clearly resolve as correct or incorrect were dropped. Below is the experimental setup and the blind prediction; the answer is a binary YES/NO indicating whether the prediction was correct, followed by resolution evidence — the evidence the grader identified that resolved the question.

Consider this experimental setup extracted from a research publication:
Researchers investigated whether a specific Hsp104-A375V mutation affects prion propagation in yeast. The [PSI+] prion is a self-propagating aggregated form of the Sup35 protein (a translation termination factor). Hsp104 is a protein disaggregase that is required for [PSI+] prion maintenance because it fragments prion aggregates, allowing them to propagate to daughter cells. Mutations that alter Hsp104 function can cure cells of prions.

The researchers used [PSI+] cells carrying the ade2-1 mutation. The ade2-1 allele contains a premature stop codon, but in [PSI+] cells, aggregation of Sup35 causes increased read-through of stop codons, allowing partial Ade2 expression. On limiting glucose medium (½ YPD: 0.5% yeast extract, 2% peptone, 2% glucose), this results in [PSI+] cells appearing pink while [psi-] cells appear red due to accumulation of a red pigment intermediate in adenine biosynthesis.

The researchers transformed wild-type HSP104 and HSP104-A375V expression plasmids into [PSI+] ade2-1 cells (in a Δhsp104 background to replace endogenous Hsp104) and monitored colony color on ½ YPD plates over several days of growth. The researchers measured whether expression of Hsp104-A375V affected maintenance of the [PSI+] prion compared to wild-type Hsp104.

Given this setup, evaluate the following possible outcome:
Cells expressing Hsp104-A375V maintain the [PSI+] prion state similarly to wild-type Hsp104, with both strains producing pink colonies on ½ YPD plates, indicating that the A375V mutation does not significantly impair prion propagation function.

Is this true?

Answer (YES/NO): NO